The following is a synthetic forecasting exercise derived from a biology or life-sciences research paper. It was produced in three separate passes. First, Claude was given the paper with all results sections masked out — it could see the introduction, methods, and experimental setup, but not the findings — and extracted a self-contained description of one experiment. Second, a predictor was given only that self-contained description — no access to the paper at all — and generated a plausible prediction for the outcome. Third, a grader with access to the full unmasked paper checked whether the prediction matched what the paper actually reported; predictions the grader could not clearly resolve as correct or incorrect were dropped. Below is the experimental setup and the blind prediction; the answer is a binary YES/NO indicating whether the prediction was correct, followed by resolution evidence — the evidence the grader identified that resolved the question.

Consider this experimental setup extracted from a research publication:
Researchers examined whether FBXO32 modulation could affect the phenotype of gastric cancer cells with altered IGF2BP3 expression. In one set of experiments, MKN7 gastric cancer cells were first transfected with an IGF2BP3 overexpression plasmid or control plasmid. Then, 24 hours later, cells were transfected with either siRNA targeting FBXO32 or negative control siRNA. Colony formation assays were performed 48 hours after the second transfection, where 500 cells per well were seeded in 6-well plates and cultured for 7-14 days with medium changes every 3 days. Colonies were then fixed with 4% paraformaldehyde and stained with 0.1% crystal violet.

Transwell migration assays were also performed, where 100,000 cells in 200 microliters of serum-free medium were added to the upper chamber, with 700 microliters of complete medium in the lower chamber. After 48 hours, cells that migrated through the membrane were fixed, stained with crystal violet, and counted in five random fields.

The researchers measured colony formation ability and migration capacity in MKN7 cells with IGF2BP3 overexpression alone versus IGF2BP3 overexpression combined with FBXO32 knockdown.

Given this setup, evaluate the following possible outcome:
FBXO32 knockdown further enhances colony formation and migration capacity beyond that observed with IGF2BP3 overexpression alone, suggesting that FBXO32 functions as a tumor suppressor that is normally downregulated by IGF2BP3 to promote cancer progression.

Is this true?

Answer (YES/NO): NO